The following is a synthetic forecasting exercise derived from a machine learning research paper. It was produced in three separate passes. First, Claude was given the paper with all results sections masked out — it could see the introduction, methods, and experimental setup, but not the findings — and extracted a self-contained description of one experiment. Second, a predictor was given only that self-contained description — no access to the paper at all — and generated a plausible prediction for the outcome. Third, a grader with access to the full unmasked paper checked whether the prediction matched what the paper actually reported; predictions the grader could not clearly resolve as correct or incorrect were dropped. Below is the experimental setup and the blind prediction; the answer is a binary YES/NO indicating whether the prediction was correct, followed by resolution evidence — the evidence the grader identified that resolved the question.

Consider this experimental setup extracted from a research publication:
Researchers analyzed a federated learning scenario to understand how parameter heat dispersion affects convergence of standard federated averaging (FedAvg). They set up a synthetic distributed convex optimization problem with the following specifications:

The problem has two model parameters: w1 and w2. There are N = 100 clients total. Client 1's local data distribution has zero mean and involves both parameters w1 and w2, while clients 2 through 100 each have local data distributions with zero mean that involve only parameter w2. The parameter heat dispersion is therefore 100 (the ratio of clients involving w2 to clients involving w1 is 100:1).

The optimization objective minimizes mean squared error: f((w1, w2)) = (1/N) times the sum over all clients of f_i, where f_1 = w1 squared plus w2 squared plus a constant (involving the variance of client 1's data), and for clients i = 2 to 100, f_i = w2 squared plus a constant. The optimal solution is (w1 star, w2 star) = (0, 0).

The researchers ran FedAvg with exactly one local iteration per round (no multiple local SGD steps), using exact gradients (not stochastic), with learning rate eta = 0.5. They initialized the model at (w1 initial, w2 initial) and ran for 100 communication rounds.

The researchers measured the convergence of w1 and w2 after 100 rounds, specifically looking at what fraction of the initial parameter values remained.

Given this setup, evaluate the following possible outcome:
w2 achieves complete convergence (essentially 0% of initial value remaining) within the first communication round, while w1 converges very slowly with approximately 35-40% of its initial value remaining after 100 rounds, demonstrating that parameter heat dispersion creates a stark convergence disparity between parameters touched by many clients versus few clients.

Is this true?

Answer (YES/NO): YES